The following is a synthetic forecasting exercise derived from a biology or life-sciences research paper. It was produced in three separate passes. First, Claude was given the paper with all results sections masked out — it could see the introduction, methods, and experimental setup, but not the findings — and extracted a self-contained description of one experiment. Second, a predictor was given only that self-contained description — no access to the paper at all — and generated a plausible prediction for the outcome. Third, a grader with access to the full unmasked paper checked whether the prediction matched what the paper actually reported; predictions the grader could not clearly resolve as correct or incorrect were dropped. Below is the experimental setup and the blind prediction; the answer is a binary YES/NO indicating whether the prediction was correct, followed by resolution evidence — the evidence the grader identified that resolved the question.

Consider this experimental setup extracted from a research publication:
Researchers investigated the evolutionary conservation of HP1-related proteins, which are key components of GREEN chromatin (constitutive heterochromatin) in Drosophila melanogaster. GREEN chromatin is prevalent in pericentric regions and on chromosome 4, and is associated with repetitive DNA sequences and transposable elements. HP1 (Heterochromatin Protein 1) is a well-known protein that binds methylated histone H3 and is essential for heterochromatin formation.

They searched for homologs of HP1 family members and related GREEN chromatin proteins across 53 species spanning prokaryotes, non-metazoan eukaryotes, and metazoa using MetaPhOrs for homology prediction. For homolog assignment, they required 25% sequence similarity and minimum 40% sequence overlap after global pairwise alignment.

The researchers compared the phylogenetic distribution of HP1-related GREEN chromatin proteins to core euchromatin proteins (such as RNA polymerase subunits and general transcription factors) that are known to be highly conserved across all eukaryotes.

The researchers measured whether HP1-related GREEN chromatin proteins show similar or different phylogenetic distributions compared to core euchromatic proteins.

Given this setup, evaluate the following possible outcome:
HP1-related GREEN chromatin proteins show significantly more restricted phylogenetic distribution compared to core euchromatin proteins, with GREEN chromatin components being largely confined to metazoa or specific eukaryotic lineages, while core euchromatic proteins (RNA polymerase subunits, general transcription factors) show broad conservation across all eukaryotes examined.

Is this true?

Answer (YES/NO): YES